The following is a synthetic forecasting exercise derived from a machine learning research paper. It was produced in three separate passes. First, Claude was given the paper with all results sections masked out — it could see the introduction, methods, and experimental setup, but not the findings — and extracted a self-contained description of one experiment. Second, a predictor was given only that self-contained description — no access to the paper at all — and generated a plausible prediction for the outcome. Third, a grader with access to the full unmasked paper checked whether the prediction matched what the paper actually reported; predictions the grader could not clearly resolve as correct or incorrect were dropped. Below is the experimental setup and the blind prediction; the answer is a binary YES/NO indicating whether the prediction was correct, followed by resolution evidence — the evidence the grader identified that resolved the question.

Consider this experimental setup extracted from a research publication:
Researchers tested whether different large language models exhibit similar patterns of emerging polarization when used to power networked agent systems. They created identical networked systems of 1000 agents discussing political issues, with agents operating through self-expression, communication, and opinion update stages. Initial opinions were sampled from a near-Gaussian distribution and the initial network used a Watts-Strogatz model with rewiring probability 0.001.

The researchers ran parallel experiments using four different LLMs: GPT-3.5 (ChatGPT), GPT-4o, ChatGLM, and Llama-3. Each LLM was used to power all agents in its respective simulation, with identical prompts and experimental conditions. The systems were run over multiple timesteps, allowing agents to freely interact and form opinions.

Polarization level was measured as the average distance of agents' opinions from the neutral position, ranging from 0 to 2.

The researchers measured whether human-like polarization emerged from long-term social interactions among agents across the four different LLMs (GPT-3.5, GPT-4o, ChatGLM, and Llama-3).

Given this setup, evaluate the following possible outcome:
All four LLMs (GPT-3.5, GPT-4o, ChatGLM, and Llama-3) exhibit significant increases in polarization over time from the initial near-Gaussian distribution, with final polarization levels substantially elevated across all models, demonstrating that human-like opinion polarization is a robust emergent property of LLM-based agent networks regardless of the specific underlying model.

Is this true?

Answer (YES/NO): YES